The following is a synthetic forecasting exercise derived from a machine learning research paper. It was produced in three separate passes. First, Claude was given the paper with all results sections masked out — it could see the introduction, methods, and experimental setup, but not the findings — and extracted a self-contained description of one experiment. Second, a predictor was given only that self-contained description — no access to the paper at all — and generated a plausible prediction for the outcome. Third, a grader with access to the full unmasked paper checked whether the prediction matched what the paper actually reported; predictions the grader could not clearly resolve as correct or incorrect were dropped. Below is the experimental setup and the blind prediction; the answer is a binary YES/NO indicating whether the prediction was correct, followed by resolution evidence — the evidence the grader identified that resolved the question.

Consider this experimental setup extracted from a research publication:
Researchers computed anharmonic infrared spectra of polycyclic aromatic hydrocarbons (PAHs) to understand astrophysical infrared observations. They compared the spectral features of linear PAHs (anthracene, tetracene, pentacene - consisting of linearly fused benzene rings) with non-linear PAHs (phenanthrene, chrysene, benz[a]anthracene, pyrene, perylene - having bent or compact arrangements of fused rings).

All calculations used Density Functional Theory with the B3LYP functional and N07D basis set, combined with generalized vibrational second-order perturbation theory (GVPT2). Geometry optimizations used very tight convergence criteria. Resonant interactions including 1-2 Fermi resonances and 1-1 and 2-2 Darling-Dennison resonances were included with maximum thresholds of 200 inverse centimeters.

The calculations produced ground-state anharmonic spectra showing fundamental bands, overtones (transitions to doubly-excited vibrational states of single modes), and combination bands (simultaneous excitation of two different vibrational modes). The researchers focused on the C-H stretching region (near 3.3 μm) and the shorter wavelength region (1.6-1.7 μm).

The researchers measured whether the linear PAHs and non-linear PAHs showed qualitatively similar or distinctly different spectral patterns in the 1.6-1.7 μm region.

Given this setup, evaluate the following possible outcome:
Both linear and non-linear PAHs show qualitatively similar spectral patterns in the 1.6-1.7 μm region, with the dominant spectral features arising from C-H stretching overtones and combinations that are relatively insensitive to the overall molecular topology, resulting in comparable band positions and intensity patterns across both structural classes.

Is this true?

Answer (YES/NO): NO